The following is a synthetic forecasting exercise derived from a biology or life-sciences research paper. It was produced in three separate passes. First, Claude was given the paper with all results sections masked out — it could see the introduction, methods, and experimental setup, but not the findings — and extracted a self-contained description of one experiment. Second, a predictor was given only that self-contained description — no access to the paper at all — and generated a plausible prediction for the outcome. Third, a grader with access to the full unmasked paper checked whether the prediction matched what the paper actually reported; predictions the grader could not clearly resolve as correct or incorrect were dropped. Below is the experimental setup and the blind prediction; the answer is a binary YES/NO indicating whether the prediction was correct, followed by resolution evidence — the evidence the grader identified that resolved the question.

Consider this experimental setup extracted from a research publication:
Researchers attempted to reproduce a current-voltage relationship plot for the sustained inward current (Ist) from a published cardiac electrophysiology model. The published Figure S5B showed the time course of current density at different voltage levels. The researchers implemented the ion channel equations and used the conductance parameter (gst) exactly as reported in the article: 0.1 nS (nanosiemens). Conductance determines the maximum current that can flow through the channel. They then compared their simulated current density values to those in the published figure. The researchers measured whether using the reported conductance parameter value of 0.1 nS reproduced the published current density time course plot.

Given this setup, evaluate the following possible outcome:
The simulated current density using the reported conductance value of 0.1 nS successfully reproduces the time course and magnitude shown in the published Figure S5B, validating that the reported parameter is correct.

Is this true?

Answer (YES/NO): NO